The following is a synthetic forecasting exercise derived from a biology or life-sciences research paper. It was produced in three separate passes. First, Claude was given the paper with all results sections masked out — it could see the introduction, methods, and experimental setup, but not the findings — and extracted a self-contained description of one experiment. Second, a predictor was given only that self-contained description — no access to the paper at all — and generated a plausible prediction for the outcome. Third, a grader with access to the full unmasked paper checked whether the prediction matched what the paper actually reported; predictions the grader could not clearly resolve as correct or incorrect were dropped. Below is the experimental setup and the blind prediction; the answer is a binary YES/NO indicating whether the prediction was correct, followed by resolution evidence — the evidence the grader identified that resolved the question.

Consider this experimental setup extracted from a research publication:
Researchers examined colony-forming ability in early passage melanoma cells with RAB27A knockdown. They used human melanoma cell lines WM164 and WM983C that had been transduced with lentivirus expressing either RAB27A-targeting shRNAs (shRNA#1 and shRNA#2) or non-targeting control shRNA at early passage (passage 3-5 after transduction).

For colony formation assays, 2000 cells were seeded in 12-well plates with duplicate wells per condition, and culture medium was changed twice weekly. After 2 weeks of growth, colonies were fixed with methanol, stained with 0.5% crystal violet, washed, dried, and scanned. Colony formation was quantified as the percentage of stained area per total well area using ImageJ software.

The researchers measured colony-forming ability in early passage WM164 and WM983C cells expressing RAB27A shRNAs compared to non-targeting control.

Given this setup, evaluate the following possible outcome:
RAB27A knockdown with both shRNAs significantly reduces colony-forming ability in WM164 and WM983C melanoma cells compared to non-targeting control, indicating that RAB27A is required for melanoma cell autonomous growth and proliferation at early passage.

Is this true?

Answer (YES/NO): YES